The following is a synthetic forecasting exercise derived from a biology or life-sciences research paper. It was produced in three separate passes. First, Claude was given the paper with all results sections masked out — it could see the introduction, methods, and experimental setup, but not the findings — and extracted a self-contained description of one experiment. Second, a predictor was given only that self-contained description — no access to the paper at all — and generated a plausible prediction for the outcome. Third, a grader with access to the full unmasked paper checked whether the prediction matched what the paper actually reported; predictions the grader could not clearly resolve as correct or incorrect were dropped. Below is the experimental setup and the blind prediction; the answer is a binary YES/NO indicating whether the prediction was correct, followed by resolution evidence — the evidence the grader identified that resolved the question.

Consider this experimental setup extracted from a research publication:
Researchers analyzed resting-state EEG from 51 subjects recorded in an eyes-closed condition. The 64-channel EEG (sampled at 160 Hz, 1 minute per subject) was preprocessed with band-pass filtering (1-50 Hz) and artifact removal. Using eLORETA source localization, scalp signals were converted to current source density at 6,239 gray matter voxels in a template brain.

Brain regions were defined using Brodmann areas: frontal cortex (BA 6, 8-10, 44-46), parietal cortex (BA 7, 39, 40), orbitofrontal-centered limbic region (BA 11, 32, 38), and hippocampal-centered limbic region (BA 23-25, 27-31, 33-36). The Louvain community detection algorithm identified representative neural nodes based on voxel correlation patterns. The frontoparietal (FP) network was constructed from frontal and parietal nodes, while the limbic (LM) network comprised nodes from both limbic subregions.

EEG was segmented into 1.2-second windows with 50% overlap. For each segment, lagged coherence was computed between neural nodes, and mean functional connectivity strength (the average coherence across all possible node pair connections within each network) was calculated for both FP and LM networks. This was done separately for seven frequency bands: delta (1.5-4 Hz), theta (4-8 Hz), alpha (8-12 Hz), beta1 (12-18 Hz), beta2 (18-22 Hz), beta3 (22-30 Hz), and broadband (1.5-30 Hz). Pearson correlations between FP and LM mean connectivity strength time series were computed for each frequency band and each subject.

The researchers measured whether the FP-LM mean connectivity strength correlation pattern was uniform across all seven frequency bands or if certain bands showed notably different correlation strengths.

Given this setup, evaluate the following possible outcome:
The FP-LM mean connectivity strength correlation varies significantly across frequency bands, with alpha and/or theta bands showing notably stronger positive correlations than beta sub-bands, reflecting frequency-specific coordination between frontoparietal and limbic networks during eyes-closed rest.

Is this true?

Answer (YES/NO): NO